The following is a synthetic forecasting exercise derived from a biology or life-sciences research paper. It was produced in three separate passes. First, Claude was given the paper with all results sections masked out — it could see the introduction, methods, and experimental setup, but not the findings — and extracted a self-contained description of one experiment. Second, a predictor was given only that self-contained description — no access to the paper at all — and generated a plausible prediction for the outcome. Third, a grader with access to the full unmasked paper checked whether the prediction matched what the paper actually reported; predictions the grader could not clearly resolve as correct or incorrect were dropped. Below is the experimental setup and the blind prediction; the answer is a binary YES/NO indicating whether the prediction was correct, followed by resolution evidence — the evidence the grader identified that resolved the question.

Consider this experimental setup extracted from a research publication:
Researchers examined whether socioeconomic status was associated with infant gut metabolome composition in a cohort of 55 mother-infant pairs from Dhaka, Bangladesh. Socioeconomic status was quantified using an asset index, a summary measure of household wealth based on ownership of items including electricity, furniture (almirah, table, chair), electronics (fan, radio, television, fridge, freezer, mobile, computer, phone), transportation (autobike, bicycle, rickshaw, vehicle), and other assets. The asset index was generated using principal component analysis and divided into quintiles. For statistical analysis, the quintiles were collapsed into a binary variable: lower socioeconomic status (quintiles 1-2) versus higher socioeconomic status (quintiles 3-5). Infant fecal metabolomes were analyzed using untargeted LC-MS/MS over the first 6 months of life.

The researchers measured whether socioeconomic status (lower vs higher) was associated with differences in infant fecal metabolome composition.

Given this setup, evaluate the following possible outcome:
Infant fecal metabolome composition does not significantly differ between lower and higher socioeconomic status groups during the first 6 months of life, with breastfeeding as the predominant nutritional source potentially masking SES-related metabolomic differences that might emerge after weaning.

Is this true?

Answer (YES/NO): NO